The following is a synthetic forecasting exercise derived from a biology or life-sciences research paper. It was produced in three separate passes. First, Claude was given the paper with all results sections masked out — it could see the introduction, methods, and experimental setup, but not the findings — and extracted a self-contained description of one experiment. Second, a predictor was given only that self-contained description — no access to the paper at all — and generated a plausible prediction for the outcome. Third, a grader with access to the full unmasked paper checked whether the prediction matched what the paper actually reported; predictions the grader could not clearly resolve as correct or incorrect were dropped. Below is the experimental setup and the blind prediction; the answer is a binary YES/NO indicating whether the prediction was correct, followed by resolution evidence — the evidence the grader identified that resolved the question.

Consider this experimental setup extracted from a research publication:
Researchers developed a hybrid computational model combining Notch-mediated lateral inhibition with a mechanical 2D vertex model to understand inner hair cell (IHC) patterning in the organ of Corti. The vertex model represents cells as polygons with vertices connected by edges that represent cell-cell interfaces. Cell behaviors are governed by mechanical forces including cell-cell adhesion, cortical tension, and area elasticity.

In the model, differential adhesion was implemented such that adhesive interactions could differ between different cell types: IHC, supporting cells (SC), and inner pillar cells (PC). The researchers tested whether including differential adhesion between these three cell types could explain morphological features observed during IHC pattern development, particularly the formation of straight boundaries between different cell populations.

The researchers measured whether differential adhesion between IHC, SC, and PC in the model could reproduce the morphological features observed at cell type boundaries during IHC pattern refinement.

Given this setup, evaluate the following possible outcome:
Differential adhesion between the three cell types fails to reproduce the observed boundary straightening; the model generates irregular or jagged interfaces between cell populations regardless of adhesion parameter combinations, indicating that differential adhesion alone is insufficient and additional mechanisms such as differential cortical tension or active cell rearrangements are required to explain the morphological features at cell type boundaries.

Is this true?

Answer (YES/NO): NO